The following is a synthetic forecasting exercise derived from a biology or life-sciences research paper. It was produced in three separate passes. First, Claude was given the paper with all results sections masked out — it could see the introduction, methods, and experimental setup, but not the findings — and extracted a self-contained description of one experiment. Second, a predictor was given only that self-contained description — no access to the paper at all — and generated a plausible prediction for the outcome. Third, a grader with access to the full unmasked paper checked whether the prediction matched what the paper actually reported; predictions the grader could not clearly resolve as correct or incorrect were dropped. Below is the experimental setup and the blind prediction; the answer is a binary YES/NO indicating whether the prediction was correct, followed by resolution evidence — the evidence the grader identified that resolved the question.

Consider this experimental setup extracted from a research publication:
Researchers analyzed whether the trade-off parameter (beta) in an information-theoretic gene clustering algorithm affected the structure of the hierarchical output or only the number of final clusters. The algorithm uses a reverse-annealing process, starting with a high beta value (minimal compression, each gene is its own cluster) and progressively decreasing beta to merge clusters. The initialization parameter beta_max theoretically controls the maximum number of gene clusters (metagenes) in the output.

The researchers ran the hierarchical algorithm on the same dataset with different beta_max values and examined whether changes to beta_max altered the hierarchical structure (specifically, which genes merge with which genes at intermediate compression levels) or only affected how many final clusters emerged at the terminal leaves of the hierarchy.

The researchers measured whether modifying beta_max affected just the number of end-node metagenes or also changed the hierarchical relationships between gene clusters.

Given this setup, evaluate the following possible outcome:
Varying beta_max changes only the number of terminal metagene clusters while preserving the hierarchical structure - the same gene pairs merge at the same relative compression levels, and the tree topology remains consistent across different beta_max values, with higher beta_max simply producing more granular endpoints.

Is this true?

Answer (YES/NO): YES